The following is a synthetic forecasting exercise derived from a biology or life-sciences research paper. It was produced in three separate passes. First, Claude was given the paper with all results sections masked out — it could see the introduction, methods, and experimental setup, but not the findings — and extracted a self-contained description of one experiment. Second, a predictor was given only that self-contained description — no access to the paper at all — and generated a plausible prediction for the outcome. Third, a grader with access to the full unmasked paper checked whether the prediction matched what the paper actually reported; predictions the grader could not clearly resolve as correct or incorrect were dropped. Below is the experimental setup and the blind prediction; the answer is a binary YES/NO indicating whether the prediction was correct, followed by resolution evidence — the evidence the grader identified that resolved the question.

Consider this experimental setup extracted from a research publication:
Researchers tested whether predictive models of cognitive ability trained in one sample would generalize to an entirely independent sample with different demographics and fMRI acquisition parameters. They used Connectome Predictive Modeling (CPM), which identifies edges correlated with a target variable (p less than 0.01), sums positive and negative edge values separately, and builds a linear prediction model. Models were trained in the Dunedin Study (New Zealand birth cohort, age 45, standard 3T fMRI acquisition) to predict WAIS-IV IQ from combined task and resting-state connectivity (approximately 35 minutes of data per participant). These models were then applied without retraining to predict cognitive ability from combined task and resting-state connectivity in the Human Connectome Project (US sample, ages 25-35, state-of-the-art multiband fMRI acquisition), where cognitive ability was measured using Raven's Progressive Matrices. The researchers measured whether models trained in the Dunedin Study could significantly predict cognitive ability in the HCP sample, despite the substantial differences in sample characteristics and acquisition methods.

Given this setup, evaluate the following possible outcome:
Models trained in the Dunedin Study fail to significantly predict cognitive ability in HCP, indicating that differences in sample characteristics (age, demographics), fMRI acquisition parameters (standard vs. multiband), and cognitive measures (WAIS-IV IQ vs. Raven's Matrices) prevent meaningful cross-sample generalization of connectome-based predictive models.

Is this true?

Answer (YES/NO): NO